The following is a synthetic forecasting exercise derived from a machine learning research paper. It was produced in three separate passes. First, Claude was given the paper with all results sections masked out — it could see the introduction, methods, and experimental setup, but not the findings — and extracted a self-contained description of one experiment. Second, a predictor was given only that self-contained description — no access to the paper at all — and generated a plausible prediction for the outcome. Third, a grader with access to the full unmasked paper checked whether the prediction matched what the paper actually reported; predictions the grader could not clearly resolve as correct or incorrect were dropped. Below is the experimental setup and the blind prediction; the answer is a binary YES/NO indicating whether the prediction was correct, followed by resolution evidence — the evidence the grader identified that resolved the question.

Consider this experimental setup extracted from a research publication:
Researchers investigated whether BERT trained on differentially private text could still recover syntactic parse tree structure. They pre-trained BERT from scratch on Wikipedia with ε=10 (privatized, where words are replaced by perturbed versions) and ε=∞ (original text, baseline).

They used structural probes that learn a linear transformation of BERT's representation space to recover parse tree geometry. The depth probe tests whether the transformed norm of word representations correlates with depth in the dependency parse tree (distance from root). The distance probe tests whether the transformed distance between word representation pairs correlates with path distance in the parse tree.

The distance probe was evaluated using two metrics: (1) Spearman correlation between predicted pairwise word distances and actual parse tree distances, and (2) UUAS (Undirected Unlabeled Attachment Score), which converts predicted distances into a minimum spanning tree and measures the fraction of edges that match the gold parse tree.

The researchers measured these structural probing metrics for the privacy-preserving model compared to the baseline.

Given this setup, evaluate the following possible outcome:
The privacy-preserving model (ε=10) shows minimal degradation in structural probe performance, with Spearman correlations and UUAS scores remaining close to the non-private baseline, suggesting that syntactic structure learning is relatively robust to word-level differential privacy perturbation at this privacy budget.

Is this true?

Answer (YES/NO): NO